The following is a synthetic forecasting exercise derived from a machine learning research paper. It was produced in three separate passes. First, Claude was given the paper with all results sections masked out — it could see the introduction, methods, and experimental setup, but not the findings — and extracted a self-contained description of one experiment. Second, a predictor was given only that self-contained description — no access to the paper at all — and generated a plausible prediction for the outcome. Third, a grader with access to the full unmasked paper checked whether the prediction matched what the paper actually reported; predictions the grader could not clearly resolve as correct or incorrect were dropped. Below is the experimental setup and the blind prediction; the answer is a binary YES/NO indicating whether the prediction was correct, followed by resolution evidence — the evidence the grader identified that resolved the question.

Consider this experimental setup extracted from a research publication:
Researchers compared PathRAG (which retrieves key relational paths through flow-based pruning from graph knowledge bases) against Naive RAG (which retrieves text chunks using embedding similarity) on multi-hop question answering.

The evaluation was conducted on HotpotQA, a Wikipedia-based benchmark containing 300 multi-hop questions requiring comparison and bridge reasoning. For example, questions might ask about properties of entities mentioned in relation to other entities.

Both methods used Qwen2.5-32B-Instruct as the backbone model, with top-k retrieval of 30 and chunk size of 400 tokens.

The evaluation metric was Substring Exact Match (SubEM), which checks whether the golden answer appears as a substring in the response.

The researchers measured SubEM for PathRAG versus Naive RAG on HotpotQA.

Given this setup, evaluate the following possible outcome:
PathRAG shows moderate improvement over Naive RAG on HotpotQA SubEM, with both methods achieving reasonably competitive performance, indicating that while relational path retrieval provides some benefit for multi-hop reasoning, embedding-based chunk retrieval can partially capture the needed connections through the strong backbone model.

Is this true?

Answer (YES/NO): YES